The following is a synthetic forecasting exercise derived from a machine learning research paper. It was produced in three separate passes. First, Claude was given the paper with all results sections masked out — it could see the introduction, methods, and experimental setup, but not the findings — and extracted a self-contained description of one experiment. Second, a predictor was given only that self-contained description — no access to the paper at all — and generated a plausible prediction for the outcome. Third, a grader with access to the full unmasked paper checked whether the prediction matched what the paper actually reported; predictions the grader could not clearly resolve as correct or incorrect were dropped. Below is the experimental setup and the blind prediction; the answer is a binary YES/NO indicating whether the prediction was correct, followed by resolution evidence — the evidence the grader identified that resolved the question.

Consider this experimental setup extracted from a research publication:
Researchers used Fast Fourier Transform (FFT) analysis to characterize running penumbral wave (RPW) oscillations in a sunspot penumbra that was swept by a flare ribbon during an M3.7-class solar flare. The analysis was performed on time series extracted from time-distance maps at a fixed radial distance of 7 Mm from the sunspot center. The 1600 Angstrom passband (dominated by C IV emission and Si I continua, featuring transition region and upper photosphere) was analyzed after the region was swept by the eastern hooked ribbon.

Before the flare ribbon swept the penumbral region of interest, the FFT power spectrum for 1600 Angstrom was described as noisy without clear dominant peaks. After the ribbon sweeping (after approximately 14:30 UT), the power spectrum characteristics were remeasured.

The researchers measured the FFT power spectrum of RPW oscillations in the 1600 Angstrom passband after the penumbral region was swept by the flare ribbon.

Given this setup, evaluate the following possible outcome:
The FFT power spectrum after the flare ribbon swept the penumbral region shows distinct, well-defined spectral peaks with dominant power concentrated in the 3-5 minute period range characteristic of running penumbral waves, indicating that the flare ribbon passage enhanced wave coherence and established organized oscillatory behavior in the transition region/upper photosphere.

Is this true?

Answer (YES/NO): YES